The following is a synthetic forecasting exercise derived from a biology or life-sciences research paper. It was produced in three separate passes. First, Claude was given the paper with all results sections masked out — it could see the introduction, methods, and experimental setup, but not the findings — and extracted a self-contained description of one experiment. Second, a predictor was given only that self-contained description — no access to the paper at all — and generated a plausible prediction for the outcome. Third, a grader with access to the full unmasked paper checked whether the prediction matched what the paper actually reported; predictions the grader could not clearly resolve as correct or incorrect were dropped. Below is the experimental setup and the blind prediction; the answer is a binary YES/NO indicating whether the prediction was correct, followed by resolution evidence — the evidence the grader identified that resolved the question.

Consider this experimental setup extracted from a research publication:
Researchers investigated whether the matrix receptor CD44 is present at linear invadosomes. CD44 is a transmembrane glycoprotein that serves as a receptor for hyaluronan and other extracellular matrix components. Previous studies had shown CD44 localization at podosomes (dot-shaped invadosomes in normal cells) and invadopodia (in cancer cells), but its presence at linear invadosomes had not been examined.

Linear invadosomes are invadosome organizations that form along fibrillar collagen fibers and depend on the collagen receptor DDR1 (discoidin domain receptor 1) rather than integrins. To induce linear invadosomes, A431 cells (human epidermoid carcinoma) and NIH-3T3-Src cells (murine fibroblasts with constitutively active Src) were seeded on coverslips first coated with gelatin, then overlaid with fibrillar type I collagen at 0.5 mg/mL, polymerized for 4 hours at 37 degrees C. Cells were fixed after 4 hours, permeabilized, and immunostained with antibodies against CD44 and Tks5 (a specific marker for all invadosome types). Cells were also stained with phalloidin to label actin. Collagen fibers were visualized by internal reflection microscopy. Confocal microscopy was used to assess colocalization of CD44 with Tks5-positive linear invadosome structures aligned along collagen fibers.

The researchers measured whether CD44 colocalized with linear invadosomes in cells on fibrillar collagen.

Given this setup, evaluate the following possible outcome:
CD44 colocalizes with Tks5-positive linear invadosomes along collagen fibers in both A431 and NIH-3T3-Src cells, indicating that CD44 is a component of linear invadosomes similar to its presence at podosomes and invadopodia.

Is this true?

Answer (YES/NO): YES